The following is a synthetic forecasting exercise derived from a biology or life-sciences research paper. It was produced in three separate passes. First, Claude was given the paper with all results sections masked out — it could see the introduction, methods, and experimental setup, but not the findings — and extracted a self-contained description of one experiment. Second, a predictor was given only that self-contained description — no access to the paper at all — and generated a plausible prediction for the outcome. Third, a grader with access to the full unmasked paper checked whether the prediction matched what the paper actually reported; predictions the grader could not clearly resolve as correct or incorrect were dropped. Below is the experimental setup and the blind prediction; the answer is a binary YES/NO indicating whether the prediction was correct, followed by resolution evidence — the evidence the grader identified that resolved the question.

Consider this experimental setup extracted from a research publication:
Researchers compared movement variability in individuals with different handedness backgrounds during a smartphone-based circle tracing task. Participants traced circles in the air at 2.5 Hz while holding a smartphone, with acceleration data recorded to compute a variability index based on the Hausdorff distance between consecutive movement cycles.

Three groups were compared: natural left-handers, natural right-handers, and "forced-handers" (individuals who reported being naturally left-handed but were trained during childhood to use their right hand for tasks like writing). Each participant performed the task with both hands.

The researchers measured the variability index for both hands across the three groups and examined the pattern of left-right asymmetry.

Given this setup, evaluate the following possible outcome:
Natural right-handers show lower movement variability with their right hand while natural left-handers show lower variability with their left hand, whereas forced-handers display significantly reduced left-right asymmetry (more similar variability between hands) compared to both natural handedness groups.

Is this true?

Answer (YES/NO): NO